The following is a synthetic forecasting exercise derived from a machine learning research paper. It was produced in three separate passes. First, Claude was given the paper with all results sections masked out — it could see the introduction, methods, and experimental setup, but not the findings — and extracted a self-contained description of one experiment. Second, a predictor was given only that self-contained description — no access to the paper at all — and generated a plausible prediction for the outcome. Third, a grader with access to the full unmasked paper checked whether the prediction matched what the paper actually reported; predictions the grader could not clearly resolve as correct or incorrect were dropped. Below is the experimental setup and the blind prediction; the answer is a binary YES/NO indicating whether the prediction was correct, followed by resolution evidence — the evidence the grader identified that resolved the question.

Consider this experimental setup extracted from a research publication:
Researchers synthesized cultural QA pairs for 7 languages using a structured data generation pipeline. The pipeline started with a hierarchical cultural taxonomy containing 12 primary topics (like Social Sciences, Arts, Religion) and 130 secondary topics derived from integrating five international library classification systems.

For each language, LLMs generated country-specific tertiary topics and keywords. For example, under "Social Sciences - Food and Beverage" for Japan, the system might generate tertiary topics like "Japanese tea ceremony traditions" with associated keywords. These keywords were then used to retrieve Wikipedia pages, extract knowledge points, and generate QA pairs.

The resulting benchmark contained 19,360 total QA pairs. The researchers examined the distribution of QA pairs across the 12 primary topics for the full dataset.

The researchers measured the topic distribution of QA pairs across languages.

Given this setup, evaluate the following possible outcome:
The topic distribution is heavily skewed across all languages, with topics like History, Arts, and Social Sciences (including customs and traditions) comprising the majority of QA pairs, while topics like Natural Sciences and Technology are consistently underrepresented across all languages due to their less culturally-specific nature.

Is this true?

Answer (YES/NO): NO